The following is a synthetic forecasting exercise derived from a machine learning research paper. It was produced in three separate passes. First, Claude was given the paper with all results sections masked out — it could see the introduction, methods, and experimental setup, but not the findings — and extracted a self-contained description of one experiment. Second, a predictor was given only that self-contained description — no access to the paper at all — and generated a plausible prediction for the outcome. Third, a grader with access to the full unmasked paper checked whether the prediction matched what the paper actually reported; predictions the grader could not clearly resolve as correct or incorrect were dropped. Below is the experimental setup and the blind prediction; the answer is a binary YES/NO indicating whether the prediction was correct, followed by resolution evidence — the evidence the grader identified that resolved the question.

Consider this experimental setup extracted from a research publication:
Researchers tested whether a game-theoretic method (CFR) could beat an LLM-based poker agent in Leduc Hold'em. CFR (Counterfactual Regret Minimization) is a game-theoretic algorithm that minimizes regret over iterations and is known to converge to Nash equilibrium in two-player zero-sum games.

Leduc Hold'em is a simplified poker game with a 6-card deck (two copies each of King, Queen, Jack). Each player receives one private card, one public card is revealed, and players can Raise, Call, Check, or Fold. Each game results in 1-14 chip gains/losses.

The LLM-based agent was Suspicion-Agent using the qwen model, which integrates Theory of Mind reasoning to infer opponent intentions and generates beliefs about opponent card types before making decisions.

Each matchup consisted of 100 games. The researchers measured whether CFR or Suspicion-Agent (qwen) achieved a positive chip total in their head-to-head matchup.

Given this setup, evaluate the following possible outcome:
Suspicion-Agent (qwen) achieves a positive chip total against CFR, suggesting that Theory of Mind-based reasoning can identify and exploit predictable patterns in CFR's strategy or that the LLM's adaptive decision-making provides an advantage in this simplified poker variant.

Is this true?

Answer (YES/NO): NO